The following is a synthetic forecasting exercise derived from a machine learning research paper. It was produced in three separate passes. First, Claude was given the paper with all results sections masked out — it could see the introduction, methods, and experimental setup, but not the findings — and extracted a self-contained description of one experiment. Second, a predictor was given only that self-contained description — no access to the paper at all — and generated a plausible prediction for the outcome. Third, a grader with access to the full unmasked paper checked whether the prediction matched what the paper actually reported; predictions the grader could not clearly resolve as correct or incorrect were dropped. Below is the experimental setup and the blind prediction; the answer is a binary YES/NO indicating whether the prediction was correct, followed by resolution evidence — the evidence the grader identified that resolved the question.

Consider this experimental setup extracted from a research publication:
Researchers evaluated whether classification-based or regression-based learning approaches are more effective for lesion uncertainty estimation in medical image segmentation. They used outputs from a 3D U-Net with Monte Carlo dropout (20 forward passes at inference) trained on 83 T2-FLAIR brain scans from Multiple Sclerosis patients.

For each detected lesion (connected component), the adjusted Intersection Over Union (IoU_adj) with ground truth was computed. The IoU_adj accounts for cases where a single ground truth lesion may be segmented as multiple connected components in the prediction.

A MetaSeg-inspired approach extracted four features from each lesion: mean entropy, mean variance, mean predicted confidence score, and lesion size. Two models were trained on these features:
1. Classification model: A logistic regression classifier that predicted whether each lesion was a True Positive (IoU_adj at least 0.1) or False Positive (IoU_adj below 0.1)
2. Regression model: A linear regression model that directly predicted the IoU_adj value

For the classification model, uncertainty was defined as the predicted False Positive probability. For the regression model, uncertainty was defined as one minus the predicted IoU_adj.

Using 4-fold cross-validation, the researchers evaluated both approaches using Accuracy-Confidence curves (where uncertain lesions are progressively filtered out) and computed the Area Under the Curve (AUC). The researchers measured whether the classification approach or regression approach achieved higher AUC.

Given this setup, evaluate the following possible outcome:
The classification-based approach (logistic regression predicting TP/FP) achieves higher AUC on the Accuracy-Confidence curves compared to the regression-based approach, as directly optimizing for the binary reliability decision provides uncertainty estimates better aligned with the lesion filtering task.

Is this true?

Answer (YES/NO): NO